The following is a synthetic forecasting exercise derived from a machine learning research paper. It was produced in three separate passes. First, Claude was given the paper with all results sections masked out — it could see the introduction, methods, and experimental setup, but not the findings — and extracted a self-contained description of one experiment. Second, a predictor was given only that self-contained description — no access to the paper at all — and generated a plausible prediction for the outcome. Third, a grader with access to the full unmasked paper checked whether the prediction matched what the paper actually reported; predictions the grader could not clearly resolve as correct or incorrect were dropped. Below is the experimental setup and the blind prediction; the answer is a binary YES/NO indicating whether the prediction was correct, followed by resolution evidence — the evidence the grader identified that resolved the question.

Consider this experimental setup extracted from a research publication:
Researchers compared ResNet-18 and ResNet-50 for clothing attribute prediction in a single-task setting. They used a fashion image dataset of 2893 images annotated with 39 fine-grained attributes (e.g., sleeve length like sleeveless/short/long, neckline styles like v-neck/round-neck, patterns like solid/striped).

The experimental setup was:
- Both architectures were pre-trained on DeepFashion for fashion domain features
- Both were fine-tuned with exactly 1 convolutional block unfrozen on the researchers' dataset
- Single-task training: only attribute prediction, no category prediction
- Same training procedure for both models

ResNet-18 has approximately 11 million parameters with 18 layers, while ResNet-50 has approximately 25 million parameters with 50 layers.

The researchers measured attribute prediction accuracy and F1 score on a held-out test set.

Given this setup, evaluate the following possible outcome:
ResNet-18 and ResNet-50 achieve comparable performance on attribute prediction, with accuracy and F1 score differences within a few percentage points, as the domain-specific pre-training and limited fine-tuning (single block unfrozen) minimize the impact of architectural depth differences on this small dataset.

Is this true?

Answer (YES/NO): YES